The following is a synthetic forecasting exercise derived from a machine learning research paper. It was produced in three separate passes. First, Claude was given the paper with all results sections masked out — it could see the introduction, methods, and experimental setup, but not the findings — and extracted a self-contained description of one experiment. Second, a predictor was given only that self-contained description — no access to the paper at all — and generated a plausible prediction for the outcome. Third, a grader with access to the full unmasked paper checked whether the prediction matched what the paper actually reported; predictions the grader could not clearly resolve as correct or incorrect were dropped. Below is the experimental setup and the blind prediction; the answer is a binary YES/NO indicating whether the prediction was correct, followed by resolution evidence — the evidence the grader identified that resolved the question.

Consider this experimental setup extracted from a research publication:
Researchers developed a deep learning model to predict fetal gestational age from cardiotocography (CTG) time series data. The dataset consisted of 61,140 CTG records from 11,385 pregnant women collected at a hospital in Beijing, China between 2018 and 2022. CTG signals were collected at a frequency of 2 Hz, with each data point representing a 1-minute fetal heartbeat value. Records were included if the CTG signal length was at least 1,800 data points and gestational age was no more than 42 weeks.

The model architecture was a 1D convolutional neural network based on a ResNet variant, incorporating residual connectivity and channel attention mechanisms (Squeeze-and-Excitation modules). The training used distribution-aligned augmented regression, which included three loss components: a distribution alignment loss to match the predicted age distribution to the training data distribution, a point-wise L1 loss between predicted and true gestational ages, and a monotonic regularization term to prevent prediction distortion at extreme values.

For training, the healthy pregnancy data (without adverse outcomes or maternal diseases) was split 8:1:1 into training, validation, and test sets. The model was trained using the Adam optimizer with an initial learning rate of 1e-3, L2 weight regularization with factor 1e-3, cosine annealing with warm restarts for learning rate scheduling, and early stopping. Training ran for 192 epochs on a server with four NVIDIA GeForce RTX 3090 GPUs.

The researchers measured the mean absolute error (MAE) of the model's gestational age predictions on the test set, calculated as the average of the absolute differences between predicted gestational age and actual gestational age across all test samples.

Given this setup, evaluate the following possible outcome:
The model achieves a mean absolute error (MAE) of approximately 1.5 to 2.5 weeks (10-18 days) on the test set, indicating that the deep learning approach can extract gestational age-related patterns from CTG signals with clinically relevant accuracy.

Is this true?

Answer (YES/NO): YES